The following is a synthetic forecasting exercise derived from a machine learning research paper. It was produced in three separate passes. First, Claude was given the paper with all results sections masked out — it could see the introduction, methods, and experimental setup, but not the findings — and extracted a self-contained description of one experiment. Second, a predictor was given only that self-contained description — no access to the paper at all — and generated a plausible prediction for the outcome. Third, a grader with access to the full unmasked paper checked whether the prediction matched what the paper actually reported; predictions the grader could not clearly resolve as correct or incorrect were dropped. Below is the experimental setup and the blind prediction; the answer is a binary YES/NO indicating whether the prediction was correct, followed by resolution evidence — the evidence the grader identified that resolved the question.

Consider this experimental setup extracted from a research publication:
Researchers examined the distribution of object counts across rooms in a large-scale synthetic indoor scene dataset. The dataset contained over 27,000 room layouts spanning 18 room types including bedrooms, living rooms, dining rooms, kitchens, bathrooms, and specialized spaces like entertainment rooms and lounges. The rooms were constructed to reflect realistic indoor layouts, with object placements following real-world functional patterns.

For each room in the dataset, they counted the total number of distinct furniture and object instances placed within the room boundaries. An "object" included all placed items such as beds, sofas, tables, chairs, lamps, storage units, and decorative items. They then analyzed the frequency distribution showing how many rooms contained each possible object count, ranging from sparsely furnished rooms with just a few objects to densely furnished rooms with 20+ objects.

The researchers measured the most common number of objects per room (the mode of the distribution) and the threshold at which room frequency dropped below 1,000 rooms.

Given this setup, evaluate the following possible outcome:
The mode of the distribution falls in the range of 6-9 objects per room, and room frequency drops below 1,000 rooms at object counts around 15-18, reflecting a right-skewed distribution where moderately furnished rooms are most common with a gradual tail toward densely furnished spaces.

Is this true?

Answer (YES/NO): NO